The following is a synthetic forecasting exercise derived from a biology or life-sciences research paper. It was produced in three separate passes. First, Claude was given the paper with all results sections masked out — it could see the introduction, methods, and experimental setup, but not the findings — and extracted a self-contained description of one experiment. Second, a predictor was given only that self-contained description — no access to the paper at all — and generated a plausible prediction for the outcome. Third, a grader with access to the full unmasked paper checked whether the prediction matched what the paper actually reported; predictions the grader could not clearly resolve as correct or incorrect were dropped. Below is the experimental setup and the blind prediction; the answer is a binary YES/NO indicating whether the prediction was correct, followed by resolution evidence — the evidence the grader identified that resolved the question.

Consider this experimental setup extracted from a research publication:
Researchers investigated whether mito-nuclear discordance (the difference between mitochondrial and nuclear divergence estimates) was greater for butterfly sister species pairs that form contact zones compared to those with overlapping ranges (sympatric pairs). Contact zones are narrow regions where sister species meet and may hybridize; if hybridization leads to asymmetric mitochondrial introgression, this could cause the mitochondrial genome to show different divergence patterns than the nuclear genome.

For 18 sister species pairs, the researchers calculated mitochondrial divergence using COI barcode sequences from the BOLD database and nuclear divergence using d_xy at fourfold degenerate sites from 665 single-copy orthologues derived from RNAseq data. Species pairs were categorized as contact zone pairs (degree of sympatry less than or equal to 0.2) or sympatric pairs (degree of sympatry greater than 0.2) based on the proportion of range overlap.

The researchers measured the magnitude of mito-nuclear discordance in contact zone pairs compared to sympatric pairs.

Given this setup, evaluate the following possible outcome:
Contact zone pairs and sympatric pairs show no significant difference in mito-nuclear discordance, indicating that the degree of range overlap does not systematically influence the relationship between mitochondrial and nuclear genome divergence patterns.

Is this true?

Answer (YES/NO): NO